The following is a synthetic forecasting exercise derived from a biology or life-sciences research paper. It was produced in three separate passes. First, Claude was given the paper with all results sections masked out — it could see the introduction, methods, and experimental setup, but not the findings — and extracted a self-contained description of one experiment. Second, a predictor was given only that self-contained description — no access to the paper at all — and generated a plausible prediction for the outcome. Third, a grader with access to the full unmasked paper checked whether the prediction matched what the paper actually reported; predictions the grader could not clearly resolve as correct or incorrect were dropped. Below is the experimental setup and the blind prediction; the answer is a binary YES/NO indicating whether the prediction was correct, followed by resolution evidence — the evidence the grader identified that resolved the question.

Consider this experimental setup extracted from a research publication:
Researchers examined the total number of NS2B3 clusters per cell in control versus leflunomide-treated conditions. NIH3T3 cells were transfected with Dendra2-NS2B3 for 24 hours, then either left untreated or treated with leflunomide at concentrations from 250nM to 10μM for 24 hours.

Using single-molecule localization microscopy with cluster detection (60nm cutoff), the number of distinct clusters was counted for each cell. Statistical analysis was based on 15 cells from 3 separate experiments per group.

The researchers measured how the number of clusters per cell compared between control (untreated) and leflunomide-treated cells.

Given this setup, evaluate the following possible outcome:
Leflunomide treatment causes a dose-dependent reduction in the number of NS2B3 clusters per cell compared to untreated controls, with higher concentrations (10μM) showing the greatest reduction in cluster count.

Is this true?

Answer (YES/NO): YES